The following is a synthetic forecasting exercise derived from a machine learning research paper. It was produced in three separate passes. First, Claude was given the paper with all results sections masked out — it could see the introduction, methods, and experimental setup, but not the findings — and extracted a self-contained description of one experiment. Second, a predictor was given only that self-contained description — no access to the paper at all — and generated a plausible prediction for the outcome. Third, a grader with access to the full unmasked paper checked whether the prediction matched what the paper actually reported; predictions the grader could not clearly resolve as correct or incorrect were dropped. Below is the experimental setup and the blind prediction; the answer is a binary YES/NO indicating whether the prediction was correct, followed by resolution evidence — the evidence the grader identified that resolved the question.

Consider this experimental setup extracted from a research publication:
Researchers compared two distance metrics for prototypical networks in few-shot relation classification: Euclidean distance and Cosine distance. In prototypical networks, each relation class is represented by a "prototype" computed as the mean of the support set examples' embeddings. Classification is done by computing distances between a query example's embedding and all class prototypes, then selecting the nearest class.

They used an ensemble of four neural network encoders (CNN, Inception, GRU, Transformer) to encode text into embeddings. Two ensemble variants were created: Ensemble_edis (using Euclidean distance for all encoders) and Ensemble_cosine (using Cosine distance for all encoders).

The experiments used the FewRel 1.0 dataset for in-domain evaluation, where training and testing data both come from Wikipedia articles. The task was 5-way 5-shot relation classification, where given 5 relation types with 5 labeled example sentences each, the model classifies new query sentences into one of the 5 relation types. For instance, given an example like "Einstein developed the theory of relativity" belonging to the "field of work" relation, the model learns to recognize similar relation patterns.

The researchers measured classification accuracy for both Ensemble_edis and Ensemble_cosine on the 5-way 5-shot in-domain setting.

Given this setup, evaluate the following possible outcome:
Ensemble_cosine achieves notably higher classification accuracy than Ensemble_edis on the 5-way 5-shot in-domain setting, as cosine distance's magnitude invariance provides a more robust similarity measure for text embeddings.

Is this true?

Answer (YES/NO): NO